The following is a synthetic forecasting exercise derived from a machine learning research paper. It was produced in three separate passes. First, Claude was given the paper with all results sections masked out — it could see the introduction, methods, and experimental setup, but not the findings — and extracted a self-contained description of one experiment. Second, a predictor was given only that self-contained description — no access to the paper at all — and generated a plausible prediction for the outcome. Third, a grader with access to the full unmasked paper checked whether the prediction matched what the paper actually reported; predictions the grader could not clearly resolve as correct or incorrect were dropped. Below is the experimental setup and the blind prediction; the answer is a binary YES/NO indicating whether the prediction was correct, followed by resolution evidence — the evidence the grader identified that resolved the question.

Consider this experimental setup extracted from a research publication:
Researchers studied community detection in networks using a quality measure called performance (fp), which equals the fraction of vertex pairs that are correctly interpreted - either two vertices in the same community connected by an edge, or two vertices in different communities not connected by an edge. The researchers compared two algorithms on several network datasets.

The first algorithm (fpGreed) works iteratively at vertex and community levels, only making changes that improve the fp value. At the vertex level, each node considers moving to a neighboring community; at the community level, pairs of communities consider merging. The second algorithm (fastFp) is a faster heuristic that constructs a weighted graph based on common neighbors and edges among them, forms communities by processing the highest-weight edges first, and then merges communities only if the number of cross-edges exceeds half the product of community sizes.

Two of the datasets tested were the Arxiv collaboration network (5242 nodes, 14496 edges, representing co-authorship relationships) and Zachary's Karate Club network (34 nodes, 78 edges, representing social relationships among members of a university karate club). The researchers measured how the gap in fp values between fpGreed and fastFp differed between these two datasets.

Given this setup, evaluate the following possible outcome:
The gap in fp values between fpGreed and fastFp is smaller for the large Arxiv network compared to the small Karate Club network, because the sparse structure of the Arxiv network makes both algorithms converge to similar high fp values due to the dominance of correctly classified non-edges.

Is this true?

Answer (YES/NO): YES